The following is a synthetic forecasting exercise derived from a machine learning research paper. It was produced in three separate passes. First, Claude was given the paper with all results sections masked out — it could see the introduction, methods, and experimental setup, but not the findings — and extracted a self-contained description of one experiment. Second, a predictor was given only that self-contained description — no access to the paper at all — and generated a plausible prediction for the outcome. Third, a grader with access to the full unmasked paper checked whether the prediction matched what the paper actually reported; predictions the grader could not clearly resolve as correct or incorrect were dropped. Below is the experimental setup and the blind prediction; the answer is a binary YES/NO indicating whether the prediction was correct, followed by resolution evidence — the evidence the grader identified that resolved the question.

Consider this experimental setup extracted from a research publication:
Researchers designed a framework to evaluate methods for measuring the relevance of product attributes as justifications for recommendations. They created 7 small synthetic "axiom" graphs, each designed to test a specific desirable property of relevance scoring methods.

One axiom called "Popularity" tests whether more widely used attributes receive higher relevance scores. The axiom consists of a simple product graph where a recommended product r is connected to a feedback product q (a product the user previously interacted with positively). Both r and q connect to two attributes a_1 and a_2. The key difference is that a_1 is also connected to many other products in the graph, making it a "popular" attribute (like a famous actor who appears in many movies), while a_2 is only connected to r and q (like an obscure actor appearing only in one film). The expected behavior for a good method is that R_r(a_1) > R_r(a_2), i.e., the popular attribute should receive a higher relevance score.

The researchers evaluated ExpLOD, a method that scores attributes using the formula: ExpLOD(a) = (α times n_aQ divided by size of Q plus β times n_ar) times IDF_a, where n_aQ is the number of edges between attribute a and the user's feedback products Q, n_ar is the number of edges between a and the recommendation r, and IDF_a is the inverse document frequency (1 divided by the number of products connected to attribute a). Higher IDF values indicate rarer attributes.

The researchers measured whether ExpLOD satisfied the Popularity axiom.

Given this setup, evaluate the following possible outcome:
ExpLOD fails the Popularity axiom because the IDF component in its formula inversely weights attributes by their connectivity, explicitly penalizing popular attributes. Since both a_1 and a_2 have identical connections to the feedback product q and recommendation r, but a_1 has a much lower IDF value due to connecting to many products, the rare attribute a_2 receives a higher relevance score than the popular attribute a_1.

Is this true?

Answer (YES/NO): YES